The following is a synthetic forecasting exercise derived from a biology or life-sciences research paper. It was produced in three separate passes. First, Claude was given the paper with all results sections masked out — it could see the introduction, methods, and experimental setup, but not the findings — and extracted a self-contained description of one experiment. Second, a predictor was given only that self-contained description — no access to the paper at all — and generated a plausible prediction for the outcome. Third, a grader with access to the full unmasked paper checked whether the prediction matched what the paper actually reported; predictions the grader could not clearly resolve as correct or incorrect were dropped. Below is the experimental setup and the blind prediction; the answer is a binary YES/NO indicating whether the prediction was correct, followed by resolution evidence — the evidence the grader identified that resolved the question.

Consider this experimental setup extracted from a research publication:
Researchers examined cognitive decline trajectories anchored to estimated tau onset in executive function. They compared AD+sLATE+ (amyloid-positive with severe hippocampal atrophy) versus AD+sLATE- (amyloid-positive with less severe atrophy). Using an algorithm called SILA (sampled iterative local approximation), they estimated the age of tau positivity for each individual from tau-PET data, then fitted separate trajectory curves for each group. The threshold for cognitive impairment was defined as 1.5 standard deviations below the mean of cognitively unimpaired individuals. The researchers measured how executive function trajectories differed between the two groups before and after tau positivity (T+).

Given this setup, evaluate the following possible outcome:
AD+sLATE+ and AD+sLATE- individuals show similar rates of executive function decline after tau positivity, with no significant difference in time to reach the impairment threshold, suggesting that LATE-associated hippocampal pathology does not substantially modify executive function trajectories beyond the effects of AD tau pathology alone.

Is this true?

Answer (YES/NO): NO